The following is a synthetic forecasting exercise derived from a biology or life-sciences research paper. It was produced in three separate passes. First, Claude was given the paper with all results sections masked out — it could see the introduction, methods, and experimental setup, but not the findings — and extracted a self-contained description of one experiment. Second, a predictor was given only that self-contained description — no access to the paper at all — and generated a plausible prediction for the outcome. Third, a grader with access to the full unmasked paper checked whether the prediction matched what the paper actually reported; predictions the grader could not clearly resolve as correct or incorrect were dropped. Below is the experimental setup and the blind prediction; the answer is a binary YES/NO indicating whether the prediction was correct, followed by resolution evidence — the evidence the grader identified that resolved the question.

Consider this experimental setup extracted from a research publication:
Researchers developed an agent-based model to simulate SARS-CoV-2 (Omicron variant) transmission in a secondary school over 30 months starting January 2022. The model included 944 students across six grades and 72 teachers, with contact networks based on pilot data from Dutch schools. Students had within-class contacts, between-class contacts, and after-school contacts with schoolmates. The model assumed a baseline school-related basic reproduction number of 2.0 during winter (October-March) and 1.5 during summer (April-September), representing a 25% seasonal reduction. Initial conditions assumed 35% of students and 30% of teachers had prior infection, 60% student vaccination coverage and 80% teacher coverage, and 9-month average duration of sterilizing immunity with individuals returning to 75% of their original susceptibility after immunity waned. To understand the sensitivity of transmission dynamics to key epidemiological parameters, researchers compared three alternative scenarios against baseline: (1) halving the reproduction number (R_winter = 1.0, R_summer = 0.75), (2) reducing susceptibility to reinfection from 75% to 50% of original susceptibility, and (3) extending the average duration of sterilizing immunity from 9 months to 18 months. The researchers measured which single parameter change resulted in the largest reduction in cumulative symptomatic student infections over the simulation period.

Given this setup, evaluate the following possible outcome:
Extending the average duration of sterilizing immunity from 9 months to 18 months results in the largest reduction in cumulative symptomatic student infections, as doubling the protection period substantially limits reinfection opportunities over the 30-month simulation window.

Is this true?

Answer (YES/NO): YES